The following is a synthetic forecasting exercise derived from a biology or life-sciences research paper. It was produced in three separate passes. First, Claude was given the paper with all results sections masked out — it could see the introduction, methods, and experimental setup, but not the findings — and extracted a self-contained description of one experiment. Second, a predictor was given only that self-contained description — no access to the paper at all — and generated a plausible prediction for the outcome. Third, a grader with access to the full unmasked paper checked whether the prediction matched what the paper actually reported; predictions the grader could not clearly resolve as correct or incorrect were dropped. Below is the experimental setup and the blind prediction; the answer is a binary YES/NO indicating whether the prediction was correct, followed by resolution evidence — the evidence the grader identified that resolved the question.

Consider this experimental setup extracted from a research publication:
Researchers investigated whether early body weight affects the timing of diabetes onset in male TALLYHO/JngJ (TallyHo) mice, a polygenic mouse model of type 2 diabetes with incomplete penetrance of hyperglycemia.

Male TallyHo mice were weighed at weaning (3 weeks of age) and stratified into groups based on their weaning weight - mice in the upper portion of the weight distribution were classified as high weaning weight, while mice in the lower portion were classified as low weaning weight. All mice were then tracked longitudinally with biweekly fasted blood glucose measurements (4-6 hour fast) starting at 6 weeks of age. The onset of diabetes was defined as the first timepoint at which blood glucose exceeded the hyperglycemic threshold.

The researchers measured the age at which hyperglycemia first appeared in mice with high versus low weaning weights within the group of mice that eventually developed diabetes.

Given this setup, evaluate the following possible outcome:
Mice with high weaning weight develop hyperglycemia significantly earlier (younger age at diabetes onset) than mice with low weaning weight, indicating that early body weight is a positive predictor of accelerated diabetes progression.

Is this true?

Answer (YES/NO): YES